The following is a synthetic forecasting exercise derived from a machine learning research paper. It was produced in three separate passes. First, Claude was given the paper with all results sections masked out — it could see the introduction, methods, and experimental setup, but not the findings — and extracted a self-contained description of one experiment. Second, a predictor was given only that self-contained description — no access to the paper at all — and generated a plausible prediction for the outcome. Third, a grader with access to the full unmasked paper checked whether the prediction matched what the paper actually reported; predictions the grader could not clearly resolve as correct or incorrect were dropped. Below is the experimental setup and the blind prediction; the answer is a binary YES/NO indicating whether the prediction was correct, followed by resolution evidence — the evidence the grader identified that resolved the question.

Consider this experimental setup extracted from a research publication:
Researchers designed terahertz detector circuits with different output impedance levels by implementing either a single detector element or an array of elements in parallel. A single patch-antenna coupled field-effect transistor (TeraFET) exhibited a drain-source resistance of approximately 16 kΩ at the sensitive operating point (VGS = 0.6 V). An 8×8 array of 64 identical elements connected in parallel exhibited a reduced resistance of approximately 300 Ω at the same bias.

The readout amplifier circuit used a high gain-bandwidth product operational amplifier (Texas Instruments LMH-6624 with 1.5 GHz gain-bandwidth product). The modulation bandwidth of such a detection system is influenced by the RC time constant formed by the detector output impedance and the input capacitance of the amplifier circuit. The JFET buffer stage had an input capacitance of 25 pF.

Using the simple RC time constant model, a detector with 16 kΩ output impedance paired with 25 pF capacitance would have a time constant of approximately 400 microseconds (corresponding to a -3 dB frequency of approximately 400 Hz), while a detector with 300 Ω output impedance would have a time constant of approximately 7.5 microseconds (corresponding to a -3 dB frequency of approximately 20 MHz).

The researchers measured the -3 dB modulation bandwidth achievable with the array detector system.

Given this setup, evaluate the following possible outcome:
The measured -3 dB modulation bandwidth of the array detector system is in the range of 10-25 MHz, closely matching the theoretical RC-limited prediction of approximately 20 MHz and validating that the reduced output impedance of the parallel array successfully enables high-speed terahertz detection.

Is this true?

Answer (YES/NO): YES